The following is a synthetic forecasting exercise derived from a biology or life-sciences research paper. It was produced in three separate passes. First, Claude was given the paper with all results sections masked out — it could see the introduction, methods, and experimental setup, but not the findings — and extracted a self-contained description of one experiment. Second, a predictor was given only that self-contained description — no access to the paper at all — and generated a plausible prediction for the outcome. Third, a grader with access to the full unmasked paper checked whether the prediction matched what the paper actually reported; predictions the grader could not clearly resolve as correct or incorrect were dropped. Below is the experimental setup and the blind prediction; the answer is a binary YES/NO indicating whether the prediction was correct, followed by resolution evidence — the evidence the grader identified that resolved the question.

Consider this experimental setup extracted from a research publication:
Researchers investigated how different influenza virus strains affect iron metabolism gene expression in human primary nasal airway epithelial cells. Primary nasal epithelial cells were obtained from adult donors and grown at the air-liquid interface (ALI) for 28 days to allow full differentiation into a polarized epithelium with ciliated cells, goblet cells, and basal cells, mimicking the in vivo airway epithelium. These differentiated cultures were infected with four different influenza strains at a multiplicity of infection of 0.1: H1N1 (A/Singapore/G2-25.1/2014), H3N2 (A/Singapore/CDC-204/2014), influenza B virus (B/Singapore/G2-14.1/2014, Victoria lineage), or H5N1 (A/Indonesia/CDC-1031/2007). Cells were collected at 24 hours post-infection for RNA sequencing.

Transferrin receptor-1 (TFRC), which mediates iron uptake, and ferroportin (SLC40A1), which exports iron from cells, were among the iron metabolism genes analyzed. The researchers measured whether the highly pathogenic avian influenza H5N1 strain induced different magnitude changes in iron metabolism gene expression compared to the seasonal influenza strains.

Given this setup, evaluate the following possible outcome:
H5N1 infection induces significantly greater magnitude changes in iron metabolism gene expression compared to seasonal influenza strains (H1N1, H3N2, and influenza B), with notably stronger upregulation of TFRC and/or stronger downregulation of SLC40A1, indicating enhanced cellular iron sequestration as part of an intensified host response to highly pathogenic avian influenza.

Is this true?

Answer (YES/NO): NO